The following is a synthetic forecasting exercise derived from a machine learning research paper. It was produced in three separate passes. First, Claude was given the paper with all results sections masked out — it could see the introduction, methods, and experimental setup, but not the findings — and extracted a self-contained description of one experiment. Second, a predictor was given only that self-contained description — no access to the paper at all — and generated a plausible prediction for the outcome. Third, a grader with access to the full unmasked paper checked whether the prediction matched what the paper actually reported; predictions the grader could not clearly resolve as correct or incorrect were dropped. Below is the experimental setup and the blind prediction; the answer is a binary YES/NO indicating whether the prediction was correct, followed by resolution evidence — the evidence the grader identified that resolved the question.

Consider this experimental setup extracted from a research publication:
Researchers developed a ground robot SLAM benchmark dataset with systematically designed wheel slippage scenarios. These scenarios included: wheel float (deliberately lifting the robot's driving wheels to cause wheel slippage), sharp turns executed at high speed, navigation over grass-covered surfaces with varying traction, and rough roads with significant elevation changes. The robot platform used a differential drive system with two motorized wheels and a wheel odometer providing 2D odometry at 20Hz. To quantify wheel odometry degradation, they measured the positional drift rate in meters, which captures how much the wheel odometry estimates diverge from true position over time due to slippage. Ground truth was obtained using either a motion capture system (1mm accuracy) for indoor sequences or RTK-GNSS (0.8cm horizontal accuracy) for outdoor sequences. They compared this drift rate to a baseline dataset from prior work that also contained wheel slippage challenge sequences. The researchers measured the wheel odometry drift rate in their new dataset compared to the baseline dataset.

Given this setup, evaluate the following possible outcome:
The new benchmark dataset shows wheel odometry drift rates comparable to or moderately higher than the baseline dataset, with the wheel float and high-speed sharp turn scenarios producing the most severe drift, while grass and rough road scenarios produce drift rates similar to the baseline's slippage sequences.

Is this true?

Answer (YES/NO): NO